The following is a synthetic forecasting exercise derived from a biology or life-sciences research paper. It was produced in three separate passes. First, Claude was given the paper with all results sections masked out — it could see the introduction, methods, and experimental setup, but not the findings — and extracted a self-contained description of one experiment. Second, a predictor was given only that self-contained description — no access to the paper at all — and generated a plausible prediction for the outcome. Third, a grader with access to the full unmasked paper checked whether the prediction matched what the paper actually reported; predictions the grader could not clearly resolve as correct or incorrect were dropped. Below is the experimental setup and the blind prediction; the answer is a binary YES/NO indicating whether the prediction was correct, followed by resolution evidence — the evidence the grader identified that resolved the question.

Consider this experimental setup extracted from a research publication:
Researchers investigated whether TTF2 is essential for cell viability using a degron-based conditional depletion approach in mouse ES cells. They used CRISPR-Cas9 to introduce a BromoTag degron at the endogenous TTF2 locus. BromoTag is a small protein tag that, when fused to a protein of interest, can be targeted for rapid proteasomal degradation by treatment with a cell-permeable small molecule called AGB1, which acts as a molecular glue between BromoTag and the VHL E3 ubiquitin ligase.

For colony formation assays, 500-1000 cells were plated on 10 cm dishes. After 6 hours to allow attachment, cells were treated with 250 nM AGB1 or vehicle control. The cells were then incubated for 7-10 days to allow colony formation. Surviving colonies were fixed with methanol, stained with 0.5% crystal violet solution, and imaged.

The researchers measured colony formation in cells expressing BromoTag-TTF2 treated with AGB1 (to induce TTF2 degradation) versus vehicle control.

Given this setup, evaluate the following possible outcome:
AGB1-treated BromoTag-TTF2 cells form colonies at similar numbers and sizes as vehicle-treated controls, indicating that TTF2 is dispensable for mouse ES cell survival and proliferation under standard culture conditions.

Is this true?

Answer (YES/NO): NO